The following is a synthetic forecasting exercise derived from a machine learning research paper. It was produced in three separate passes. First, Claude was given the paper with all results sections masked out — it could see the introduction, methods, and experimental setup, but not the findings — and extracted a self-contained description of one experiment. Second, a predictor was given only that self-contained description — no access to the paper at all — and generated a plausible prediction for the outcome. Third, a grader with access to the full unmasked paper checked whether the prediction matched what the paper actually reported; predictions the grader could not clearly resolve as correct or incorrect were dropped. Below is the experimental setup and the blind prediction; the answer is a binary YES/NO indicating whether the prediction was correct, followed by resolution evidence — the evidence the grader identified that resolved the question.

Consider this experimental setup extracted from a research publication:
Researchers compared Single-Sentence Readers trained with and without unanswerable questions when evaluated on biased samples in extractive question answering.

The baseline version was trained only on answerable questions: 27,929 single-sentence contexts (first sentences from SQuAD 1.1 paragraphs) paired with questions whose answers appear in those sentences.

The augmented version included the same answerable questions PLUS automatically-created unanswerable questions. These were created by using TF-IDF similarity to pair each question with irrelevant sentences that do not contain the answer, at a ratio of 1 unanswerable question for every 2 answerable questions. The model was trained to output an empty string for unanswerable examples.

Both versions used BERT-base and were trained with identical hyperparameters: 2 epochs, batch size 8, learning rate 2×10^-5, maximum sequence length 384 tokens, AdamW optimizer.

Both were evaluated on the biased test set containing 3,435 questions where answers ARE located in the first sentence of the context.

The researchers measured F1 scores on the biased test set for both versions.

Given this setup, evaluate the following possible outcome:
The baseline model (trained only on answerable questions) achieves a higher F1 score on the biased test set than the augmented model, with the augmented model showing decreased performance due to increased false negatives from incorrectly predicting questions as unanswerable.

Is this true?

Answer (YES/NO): NO